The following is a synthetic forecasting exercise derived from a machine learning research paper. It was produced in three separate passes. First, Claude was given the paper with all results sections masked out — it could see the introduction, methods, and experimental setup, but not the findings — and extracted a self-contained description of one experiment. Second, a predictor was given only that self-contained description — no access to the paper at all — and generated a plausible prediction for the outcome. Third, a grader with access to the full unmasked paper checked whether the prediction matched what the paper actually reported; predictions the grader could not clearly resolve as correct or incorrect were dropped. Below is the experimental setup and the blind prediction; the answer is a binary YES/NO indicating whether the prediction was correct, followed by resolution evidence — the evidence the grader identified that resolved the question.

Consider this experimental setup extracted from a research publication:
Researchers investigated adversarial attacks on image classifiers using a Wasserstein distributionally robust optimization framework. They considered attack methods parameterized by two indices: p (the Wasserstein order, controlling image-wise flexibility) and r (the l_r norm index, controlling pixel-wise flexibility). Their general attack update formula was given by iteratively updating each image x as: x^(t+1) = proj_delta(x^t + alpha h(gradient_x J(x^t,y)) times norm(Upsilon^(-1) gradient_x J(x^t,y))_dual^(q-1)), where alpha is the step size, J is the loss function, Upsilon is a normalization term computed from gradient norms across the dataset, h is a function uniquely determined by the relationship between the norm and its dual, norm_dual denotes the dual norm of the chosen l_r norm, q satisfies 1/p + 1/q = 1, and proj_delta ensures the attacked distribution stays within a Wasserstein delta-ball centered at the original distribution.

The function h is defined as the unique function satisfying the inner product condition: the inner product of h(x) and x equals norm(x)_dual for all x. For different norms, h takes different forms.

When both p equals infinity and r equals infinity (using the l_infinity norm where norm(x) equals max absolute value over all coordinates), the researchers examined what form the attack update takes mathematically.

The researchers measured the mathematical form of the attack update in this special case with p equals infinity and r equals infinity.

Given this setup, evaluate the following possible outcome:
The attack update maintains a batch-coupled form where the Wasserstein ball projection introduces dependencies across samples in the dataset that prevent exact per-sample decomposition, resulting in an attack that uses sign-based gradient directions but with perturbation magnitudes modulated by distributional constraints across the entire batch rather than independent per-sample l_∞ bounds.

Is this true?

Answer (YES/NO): NO